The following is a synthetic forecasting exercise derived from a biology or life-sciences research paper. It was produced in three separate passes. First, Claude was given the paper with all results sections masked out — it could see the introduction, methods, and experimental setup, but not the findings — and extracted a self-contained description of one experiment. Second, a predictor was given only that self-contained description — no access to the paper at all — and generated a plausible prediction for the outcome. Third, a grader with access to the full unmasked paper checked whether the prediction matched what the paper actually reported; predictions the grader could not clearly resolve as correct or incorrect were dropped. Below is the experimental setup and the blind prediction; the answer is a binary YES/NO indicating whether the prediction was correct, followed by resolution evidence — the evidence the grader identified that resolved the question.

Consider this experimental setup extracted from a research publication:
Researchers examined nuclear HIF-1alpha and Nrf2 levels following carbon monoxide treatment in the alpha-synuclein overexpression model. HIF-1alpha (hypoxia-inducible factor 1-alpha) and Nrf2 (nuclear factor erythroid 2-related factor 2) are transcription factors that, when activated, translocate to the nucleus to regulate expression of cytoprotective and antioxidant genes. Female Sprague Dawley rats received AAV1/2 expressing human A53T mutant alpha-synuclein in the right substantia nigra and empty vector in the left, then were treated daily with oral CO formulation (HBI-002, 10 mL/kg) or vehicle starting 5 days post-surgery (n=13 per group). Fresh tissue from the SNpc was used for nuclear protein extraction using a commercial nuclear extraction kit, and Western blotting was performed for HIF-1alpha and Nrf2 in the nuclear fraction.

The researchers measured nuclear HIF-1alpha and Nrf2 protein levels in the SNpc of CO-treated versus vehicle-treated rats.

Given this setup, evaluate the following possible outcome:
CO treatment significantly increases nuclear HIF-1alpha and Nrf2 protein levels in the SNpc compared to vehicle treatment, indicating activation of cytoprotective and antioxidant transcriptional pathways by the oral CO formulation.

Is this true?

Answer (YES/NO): NO